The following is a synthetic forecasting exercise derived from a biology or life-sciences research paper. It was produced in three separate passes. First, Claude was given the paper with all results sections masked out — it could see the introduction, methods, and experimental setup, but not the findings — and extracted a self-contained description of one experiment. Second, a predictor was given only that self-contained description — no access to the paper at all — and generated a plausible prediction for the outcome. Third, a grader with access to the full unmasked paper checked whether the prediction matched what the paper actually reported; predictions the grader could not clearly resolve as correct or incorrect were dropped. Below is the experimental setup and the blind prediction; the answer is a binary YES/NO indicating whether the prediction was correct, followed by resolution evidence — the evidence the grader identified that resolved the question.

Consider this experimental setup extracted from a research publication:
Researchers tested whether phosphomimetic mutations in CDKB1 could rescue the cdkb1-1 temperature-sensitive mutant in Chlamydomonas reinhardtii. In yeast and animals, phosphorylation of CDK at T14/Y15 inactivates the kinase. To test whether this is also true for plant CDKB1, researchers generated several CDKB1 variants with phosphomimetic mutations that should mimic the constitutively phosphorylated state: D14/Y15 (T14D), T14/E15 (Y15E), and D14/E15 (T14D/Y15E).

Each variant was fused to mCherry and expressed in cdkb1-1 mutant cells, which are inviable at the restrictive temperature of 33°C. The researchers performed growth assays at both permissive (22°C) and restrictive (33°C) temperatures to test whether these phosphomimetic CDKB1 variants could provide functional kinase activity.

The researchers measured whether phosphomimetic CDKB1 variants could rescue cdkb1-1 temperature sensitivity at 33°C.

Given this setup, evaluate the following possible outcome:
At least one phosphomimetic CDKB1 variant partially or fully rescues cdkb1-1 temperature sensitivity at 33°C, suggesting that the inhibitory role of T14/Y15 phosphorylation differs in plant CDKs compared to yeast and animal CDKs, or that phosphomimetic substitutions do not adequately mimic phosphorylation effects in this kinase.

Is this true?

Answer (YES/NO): NO